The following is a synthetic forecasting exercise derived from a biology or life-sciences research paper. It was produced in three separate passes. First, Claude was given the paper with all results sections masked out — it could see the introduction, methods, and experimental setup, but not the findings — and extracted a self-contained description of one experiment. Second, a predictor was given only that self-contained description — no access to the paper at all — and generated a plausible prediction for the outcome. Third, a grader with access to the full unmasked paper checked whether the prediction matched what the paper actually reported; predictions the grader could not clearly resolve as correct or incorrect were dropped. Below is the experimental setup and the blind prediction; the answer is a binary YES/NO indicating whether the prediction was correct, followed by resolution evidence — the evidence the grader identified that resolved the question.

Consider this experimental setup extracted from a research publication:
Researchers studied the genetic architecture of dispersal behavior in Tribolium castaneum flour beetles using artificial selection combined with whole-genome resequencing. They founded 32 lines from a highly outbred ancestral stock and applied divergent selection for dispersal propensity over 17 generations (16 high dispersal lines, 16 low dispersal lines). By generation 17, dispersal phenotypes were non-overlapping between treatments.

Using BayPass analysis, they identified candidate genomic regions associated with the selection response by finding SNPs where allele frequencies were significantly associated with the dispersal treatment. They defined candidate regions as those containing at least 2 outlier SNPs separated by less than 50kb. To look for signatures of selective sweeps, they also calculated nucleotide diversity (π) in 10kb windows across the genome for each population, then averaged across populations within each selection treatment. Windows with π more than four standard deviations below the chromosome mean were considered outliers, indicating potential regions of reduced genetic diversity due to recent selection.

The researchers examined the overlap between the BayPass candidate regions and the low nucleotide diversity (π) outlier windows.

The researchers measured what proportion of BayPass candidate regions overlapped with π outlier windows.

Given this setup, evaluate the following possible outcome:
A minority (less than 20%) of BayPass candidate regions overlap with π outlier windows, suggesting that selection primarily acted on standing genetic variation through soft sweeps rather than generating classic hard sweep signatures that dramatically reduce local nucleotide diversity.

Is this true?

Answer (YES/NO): NO